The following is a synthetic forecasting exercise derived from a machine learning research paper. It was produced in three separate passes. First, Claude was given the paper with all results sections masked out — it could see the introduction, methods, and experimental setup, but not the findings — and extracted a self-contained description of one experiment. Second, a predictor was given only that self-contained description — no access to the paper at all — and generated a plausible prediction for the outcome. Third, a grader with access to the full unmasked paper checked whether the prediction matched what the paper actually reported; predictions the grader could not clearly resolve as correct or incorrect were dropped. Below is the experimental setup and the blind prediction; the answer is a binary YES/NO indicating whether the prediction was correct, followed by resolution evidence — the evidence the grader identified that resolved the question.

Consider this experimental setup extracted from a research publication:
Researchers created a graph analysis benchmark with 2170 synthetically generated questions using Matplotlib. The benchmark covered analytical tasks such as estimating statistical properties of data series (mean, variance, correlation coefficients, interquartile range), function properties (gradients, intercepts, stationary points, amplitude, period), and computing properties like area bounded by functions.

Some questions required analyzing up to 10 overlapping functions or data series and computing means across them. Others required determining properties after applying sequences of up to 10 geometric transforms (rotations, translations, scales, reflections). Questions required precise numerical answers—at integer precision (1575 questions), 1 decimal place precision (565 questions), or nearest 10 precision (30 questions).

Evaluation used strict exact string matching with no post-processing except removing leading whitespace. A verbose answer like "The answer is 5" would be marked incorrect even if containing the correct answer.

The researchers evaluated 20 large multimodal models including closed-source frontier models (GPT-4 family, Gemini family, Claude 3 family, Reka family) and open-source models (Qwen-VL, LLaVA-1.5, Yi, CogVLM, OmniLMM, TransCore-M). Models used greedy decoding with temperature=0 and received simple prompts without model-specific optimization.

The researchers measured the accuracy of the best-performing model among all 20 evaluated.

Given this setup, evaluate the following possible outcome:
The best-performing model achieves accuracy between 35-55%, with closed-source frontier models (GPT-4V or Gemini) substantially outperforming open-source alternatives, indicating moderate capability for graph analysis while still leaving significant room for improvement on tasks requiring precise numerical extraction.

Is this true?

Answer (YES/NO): NO